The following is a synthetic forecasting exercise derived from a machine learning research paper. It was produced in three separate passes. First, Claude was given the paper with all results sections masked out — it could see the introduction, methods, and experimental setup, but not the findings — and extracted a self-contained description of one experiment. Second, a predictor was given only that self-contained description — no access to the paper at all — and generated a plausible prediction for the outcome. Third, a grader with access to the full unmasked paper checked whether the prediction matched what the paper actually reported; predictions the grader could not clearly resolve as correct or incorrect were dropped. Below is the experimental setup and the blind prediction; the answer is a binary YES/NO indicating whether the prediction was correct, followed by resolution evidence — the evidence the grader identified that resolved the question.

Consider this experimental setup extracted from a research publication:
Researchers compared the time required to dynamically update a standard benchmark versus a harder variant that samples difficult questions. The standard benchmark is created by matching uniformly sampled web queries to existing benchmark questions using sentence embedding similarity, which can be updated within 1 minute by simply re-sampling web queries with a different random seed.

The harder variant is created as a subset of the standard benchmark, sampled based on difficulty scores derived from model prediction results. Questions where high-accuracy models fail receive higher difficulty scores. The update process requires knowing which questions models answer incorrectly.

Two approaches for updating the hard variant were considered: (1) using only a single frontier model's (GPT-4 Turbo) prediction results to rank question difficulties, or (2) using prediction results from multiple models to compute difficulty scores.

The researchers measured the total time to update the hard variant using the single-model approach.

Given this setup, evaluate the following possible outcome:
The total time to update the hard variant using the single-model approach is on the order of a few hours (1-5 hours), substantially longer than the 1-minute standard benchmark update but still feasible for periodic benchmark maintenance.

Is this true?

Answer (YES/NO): NO